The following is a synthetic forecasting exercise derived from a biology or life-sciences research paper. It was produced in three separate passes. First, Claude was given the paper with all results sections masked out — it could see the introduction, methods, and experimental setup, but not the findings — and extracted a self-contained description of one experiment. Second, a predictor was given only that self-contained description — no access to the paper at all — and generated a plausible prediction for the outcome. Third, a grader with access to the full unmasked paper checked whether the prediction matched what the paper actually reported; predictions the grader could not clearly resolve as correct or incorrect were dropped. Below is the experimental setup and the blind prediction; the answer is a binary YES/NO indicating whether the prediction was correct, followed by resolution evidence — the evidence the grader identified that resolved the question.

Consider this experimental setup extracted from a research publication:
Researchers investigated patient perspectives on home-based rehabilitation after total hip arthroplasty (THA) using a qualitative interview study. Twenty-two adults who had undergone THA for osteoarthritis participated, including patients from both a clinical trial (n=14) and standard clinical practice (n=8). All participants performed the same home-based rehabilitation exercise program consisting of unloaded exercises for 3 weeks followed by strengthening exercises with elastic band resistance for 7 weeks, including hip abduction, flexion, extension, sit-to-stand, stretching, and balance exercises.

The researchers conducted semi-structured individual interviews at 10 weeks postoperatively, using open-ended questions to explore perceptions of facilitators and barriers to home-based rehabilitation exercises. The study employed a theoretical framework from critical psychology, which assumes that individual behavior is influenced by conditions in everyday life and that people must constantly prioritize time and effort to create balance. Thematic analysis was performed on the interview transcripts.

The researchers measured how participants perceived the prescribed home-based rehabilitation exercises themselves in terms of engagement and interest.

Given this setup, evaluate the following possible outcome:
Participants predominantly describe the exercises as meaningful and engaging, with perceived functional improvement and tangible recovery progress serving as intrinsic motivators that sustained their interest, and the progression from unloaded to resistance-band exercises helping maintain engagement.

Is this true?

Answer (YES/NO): NO